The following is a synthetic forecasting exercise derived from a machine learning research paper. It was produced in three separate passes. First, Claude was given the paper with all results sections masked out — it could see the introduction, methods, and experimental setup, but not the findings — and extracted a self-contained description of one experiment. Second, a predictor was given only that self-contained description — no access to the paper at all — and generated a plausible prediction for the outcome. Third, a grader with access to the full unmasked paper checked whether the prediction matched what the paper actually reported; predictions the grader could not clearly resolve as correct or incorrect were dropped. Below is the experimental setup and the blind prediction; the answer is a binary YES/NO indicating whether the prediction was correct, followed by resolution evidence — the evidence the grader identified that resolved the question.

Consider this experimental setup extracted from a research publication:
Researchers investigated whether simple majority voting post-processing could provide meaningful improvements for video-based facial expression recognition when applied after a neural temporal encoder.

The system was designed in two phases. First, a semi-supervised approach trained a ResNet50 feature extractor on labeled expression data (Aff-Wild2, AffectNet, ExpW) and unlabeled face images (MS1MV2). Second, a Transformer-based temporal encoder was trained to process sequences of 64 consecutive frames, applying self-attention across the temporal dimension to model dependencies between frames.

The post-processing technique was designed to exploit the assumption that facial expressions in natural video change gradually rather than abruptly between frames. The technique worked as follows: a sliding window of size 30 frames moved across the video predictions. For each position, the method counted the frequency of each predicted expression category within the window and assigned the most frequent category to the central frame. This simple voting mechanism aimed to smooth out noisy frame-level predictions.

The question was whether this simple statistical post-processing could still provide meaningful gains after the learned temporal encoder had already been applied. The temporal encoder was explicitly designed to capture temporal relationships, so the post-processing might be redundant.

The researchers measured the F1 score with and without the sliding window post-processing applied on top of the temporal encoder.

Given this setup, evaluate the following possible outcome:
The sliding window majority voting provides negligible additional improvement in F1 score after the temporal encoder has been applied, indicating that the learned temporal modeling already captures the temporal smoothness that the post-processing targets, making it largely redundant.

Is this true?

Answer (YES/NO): NO